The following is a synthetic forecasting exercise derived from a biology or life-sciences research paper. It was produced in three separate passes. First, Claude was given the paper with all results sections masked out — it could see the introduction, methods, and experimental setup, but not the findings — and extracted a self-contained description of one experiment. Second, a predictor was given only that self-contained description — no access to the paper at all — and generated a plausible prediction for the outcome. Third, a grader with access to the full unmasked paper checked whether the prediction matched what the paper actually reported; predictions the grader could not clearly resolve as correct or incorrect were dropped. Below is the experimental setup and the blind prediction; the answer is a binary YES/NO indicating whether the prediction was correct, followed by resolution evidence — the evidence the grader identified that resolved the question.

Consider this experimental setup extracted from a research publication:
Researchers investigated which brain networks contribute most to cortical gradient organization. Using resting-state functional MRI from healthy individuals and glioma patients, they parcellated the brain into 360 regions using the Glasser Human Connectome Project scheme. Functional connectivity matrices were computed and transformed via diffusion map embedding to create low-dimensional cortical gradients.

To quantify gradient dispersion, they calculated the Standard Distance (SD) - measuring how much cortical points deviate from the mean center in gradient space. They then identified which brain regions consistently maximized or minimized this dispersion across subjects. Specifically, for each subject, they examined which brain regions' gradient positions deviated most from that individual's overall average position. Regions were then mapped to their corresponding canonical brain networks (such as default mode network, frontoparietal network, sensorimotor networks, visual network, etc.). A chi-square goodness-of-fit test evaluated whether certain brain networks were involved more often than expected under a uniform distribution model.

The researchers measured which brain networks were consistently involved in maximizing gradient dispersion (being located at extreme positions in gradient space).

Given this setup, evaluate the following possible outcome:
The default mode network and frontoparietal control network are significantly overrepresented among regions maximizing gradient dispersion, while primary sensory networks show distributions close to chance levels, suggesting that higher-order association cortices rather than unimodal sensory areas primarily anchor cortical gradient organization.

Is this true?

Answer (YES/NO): NO